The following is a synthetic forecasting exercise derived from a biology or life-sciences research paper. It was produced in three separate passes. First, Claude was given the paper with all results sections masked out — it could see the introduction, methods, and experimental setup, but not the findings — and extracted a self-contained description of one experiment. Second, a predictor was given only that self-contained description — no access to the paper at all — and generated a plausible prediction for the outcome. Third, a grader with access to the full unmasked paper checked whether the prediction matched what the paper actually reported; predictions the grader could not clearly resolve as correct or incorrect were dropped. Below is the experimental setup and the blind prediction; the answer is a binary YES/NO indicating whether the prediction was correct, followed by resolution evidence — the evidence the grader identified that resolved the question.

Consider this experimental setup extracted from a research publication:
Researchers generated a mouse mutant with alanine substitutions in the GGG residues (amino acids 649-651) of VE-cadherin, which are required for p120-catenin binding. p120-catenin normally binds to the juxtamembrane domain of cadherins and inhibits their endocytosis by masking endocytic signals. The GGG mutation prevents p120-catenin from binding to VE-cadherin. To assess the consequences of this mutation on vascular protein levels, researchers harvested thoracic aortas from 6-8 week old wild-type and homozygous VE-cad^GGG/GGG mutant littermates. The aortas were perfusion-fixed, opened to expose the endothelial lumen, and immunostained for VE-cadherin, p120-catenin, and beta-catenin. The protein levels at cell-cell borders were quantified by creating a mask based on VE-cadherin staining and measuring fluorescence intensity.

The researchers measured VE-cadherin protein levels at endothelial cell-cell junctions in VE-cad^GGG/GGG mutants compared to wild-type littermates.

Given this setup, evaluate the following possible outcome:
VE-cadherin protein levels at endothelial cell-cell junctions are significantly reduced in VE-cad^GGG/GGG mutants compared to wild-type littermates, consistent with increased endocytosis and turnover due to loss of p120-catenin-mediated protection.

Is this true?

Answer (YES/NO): YES